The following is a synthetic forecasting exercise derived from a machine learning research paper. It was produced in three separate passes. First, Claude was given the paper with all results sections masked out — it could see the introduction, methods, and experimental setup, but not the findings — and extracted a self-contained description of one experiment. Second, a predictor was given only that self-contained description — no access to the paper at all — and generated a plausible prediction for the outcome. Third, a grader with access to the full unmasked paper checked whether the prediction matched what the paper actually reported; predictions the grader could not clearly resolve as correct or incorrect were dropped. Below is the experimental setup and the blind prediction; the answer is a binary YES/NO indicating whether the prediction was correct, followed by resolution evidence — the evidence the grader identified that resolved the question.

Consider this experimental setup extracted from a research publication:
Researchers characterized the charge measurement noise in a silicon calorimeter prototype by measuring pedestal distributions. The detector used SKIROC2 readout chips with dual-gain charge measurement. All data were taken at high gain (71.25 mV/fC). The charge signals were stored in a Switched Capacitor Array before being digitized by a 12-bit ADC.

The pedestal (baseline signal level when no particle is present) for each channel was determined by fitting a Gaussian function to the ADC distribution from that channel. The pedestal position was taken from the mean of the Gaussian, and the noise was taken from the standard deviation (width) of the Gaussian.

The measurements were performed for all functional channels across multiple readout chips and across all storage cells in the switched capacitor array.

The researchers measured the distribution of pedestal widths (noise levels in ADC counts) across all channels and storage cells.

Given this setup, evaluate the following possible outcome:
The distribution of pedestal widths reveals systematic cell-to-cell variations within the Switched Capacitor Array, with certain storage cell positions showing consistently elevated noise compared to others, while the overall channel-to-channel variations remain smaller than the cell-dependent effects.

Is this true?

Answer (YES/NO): NO